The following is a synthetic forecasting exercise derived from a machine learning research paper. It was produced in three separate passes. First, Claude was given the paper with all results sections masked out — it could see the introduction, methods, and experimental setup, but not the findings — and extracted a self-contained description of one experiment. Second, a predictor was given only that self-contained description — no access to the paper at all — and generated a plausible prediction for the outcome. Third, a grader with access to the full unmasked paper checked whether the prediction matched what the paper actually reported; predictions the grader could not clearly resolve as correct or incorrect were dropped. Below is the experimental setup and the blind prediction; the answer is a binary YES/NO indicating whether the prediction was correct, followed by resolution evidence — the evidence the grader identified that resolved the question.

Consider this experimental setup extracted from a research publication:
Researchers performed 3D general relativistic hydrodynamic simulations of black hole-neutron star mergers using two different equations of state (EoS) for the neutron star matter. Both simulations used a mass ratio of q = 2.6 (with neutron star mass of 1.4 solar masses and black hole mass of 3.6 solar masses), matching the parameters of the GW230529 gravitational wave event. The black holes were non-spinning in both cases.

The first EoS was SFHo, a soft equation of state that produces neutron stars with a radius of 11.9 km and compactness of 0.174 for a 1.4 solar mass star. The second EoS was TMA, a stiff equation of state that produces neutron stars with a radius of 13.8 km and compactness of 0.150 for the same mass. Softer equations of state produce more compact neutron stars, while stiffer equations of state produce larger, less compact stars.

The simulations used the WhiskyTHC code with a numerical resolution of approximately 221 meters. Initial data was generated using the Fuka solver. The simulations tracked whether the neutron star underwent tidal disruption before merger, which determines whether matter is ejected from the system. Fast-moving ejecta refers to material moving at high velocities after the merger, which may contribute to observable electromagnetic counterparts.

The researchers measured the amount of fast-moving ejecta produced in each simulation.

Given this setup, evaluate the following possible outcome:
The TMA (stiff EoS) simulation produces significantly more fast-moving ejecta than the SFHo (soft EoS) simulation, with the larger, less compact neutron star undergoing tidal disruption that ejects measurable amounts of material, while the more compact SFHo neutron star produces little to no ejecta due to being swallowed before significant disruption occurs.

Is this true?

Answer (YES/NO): NO